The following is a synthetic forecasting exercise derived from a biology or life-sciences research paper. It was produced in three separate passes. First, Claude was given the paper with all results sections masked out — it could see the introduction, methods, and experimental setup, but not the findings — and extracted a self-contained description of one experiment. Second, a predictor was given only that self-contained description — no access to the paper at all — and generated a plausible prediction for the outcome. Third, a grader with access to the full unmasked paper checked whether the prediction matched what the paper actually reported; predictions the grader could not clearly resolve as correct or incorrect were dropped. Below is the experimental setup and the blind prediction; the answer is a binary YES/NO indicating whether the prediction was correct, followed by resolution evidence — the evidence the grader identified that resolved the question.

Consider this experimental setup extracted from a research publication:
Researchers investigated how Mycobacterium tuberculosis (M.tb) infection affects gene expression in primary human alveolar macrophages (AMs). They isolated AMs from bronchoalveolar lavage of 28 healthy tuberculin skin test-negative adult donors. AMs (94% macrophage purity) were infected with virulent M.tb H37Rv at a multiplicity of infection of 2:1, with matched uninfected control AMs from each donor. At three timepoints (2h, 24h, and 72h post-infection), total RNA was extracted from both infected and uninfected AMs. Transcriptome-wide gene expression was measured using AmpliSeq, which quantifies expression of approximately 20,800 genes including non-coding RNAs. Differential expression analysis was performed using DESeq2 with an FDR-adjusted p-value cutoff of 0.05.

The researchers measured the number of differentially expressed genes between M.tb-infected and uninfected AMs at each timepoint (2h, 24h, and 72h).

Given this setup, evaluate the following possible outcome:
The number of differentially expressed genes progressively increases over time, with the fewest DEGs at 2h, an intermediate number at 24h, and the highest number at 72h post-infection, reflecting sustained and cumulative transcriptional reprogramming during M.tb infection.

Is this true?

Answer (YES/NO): YES